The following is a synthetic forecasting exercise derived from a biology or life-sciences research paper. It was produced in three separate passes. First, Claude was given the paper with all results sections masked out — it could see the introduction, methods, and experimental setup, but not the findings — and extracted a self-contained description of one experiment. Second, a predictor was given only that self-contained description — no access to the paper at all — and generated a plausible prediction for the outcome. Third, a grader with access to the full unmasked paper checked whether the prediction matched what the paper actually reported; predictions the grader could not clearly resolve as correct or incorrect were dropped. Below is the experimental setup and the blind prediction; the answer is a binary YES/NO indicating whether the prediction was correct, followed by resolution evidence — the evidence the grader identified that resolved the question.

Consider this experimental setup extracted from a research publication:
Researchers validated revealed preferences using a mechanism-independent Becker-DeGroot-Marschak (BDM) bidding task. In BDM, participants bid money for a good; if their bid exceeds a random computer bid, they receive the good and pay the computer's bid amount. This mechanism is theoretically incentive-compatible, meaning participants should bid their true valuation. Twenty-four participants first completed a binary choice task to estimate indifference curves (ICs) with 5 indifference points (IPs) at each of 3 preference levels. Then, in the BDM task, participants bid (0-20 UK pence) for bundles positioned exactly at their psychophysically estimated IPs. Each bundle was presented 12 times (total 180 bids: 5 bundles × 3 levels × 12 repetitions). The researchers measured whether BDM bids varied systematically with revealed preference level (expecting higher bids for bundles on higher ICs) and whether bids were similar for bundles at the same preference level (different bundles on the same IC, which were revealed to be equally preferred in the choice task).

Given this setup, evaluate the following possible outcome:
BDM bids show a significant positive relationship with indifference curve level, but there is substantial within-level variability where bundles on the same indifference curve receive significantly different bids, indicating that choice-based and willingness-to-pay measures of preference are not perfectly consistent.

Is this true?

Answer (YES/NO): NO